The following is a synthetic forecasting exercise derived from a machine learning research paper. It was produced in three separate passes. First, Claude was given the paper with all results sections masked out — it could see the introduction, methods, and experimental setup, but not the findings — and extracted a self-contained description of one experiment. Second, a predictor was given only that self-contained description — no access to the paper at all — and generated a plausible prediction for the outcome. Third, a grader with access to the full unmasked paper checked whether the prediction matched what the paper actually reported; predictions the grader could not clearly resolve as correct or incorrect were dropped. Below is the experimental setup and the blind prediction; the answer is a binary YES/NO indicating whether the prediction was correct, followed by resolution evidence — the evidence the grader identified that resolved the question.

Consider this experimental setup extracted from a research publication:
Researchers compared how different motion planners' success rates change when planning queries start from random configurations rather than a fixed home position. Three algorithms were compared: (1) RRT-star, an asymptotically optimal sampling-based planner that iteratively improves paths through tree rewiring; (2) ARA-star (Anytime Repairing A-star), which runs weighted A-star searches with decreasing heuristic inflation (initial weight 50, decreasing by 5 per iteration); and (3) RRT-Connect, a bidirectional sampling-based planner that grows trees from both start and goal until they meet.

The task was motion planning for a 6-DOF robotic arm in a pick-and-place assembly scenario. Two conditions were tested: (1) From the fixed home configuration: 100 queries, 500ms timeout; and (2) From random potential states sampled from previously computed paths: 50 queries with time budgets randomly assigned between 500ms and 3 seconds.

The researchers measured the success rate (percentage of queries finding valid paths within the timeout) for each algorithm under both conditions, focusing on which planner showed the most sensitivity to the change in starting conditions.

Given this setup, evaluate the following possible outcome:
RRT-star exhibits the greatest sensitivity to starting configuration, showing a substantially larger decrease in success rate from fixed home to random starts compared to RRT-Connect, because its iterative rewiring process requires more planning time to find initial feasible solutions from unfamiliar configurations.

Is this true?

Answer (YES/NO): NO